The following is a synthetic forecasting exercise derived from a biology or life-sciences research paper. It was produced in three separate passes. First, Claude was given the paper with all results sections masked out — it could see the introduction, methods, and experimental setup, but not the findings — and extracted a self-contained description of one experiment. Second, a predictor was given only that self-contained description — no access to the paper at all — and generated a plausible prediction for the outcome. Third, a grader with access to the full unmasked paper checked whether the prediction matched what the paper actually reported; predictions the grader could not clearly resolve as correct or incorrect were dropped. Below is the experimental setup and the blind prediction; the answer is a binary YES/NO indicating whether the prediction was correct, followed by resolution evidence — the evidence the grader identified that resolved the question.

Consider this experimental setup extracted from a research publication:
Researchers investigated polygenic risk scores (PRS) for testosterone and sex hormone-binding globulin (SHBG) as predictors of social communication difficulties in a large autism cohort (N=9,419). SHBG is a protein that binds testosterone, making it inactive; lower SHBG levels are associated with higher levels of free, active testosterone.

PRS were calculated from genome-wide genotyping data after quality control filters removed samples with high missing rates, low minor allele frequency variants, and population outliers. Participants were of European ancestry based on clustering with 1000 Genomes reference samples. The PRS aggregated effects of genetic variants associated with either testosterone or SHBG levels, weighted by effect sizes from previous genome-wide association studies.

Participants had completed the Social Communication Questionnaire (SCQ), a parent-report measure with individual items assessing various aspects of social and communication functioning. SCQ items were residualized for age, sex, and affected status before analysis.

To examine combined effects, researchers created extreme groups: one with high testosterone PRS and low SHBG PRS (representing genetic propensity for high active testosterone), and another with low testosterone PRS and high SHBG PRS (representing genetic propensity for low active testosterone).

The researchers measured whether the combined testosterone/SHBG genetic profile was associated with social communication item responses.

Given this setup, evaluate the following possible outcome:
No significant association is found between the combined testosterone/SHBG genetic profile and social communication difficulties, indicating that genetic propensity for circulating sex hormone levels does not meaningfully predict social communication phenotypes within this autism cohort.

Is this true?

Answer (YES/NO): NO